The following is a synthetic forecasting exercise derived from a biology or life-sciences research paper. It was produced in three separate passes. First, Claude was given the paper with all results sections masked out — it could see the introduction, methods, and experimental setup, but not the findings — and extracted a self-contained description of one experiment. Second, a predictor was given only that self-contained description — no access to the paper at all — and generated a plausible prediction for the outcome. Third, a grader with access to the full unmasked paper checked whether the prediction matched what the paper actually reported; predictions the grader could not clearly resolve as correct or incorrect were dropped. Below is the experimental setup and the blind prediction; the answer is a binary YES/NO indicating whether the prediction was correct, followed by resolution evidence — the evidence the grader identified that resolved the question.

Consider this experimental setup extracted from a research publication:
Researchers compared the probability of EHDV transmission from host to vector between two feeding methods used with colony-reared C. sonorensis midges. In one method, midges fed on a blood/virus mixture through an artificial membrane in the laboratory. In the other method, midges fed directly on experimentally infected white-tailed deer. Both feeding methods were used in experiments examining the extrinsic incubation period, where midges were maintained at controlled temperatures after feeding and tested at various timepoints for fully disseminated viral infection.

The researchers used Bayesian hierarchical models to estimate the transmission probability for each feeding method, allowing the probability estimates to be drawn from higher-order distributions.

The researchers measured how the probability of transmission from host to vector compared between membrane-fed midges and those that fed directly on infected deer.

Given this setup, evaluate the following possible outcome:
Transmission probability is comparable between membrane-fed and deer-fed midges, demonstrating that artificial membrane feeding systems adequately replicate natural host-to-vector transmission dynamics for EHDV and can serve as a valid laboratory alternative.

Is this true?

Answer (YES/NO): NO